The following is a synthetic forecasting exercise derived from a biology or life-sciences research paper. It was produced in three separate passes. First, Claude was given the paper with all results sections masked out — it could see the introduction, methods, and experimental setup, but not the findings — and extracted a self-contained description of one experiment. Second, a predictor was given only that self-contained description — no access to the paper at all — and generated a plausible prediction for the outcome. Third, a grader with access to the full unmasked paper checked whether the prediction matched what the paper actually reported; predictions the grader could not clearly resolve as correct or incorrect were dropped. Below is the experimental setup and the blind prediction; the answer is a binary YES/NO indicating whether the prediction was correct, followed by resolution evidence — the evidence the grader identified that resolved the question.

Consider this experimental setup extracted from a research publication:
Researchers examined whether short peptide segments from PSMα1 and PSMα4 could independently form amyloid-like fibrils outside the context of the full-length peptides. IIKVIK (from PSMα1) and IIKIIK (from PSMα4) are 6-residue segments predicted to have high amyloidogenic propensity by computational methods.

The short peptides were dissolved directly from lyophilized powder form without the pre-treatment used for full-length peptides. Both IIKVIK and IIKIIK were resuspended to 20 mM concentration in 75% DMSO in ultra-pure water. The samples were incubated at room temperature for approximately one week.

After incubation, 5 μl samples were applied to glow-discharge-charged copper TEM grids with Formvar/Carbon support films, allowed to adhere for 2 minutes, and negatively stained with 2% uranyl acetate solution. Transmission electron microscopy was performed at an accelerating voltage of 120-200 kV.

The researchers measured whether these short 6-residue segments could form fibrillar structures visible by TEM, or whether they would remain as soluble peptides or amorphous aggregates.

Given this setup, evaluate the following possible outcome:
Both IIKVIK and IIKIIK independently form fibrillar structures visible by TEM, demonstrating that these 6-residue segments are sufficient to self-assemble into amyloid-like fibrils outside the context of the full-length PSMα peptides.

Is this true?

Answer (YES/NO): YES